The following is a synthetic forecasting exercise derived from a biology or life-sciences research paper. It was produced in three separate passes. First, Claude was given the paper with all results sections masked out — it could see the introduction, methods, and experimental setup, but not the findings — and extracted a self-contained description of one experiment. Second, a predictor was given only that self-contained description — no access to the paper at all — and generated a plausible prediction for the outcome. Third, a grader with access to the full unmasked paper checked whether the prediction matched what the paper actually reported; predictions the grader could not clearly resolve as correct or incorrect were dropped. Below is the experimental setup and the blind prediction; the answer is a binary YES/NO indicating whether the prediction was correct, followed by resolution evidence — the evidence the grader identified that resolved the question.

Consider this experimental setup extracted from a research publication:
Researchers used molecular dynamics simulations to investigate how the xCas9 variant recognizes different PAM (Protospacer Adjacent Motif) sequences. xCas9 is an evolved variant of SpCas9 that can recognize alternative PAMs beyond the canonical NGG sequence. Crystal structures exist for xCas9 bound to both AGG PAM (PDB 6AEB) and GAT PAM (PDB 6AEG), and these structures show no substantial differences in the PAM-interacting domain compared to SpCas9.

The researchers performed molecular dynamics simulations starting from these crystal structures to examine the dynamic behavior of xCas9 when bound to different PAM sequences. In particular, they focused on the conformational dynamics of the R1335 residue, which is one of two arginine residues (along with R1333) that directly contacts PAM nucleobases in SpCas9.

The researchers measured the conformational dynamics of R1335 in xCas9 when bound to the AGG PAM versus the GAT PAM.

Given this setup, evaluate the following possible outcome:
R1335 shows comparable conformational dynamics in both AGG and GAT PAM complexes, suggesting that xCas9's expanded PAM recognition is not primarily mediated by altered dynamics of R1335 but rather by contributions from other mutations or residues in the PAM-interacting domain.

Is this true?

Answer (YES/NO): YES